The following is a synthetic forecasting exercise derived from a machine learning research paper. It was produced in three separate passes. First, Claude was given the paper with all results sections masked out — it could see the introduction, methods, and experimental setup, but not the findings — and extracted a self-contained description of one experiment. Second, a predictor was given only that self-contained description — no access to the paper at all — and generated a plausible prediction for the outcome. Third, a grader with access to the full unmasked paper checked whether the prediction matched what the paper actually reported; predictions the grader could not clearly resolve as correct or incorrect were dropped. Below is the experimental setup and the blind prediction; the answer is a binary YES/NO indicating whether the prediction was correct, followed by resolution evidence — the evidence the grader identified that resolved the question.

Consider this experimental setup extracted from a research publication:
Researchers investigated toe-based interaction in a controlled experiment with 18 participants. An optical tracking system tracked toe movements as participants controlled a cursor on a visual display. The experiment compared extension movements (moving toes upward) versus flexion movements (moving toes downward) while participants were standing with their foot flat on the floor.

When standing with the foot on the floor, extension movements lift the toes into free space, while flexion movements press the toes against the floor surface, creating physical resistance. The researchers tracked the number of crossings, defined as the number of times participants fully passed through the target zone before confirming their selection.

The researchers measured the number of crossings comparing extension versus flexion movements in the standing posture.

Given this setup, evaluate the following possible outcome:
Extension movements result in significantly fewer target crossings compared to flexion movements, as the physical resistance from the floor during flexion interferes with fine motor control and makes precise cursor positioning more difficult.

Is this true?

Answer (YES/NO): NO